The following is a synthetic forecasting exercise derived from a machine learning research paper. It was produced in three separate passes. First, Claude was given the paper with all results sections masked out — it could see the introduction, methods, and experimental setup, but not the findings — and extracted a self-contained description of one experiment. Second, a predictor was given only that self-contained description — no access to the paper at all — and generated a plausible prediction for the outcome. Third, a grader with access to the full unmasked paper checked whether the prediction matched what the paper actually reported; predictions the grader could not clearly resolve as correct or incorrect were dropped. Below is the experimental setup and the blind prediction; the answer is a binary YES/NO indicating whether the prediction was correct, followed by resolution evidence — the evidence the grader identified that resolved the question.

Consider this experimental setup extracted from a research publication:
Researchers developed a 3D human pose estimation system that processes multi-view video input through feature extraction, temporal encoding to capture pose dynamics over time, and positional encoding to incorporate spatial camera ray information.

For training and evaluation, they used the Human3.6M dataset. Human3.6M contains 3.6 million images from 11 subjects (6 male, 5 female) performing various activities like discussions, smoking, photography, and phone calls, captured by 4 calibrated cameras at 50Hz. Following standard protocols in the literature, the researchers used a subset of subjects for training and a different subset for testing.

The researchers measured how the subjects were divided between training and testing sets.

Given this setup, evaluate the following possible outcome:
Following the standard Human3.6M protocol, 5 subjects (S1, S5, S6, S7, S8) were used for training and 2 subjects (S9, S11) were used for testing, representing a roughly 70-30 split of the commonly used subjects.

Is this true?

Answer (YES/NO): YES